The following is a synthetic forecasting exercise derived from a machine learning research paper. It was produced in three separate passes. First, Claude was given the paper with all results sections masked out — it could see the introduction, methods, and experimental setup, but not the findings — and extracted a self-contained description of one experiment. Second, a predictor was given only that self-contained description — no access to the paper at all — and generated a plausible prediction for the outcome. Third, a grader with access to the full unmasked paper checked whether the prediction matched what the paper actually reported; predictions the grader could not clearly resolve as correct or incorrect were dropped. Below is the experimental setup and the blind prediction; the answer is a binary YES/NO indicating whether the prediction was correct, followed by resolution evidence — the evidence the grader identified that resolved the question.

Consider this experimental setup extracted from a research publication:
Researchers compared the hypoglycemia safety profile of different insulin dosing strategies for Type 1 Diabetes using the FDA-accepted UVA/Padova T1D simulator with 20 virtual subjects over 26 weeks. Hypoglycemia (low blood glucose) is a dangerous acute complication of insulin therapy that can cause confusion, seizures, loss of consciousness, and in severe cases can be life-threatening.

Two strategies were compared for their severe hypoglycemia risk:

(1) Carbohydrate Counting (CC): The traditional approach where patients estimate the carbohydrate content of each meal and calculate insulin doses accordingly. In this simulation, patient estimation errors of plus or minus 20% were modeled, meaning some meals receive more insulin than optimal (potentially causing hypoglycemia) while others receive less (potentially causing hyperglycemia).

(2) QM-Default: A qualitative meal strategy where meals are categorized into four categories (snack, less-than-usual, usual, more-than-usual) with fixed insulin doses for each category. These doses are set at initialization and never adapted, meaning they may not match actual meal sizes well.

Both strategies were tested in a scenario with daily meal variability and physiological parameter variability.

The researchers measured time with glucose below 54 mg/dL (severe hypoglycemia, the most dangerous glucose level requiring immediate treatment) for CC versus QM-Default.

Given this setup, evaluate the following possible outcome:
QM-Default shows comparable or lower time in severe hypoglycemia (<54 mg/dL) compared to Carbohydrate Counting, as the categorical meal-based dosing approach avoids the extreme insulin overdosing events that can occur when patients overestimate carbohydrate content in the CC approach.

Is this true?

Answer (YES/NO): YES